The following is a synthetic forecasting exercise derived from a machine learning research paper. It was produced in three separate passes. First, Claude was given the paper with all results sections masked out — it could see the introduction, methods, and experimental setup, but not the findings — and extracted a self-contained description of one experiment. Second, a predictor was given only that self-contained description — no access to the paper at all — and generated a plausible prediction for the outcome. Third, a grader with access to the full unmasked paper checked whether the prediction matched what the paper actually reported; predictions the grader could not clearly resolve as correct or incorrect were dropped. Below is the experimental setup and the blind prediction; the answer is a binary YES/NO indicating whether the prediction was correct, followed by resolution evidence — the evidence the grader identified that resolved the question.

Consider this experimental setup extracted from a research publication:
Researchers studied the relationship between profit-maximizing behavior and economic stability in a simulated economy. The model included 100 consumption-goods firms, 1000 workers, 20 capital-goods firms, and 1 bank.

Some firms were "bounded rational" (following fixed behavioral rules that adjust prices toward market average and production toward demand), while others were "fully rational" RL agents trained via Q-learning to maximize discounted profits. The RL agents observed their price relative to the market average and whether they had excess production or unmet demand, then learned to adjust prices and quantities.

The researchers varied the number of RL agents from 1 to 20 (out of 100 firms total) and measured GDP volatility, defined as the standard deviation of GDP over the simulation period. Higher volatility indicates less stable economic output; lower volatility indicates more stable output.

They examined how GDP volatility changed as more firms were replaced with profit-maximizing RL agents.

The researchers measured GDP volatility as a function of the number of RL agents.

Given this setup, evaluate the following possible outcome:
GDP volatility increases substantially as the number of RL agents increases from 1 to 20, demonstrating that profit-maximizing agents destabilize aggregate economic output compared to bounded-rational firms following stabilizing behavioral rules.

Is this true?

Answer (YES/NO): NO